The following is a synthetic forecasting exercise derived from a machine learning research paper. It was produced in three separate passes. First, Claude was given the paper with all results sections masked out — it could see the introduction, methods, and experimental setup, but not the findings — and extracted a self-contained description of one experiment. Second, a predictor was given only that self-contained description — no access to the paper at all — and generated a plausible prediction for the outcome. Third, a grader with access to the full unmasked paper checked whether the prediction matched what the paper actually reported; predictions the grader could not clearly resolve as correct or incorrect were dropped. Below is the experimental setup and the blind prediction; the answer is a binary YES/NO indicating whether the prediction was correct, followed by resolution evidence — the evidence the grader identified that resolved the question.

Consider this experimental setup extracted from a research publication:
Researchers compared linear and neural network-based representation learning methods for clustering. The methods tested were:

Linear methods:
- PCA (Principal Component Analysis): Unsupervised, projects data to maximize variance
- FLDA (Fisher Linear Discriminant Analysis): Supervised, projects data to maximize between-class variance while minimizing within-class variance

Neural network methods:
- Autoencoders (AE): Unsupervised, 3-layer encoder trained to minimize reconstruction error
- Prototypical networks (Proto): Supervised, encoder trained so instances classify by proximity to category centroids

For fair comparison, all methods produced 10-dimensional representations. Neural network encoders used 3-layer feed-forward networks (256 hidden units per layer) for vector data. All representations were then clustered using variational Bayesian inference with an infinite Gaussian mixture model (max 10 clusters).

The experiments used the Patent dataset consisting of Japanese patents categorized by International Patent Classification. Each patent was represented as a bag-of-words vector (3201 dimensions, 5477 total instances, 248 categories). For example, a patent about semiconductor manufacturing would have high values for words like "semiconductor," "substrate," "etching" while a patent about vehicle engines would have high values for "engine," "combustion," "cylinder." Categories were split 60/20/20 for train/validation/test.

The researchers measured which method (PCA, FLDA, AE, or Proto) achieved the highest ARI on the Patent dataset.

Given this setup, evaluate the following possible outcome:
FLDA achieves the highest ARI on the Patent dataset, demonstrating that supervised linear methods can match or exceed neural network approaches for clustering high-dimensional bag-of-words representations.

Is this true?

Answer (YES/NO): NO